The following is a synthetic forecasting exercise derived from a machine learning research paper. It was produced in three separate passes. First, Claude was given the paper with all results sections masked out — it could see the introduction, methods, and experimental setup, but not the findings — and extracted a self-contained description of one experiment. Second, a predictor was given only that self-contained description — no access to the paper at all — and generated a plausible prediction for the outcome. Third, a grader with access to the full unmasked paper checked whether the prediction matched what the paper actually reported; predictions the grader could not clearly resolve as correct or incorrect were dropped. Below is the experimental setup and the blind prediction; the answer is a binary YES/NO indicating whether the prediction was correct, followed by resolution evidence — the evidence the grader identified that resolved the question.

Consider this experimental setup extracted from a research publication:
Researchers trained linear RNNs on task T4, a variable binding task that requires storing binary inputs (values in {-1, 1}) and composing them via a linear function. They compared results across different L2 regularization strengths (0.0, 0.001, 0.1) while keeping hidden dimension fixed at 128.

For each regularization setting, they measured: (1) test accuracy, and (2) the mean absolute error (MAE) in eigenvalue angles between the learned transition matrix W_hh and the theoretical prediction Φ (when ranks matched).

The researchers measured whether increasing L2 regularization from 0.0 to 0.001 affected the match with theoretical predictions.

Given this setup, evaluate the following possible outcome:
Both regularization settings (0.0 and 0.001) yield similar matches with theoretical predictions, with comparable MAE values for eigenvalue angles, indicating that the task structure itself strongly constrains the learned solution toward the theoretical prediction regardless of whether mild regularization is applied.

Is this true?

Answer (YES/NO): NO